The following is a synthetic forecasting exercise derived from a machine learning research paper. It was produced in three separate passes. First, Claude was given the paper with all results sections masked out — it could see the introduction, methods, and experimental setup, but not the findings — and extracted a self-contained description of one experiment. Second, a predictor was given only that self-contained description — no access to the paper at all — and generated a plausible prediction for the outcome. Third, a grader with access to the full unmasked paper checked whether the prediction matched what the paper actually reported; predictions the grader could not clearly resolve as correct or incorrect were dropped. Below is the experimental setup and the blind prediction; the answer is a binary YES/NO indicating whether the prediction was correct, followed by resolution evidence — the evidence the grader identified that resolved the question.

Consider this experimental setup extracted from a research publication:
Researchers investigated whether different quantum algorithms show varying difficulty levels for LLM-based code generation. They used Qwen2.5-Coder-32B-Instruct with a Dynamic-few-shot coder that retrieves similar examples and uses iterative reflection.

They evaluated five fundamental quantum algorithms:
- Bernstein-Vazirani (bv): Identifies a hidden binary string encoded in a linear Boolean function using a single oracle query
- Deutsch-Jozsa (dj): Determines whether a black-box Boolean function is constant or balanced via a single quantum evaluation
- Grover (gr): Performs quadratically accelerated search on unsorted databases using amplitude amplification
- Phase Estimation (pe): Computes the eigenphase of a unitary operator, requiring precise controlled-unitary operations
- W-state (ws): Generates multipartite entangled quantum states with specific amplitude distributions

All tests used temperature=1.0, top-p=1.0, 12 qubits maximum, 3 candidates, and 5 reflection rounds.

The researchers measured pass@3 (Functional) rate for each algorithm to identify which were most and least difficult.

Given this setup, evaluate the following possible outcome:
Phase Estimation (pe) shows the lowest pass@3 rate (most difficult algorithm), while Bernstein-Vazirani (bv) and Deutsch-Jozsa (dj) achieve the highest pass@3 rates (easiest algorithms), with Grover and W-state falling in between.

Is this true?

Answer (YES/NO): NO